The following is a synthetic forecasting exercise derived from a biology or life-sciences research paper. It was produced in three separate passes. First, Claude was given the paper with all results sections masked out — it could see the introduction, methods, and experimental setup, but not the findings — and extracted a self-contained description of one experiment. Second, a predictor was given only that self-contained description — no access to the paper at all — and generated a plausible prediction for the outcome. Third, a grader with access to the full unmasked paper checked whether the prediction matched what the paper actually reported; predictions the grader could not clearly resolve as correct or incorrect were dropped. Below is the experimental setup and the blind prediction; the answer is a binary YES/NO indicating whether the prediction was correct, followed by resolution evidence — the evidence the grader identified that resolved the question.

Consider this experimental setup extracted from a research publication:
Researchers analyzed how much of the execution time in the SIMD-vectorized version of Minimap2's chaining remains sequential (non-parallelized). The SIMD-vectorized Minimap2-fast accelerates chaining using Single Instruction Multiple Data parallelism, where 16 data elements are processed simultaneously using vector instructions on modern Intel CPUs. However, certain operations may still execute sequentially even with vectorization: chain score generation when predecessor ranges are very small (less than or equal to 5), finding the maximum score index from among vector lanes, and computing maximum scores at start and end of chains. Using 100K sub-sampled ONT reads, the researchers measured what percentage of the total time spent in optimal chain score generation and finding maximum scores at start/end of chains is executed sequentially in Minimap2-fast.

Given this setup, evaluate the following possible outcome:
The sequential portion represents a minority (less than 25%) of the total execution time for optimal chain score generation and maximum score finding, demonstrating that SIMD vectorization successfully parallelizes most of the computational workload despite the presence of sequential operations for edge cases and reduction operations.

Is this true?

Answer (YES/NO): NO